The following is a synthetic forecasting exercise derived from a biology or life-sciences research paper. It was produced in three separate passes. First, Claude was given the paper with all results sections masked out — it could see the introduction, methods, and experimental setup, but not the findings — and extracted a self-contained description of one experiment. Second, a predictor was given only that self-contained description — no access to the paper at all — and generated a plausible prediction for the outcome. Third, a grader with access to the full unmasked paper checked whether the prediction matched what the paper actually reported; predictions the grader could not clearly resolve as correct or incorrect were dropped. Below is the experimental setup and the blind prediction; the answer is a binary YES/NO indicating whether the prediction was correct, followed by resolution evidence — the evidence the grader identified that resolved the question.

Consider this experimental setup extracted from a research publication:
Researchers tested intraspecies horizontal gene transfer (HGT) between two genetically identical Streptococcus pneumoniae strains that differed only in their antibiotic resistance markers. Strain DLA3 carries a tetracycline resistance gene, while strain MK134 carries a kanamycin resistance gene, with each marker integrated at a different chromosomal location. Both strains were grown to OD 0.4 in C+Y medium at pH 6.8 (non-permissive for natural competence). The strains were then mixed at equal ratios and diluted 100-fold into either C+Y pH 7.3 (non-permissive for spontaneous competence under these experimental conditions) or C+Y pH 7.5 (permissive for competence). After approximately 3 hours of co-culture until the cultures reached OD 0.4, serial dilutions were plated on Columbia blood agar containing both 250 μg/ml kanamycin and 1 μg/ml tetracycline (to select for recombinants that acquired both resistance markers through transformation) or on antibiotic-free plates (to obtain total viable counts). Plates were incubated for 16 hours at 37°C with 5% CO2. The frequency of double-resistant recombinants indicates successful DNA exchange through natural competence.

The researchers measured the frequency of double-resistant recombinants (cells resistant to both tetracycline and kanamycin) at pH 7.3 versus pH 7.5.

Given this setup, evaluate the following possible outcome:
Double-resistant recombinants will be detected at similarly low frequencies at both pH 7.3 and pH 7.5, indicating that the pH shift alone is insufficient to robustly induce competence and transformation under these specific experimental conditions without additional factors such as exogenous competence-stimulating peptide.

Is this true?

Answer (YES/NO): NO